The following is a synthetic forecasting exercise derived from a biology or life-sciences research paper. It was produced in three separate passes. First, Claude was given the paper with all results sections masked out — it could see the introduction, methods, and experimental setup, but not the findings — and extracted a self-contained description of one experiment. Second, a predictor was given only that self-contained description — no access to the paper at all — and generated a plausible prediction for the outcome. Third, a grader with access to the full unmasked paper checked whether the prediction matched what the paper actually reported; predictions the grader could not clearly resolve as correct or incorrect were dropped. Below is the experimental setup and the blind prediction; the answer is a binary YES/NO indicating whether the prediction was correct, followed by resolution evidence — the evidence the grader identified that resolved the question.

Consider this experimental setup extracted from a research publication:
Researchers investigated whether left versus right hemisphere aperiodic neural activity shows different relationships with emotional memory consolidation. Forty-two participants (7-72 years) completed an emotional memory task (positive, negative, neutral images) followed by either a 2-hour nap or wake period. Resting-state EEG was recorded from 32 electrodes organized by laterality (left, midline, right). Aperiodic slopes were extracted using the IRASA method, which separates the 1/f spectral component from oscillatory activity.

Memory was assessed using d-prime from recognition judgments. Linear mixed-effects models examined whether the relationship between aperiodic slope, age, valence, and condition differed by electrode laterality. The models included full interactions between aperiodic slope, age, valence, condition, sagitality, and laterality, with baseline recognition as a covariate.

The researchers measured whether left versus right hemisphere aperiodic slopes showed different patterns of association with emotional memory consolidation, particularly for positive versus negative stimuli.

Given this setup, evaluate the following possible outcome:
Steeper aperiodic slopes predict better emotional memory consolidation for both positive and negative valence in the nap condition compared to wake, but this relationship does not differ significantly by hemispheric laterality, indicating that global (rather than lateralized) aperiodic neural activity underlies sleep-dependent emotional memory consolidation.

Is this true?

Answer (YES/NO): NO